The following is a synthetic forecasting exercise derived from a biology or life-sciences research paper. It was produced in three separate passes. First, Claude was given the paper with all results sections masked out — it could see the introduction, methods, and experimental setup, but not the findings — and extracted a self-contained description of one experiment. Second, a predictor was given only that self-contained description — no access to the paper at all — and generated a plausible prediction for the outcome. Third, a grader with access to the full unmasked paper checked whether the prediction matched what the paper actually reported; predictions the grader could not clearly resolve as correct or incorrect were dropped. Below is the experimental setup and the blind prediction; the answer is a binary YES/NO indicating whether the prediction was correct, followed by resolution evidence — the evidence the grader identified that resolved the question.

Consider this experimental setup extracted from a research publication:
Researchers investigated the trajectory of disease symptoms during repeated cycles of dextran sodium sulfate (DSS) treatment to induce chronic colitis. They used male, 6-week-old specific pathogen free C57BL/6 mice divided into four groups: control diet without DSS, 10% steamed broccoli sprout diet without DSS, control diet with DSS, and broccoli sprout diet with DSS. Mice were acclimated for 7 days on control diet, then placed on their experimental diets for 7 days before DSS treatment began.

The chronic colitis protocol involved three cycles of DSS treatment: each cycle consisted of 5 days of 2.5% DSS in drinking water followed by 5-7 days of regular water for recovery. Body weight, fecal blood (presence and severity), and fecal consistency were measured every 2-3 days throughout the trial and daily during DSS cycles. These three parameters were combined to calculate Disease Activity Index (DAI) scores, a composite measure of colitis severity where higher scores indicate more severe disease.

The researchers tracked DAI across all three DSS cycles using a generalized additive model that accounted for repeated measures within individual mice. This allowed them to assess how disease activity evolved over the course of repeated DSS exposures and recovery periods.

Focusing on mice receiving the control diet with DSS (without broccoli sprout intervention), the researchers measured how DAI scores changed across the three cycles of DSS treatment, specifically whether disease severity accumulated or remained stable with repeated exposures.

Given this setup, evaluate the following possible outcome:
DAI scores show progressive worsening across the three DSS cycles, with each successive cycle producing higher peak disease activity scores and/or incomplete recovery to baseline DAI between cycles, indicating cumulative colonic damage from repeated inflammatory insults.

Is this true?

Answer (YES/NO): YES